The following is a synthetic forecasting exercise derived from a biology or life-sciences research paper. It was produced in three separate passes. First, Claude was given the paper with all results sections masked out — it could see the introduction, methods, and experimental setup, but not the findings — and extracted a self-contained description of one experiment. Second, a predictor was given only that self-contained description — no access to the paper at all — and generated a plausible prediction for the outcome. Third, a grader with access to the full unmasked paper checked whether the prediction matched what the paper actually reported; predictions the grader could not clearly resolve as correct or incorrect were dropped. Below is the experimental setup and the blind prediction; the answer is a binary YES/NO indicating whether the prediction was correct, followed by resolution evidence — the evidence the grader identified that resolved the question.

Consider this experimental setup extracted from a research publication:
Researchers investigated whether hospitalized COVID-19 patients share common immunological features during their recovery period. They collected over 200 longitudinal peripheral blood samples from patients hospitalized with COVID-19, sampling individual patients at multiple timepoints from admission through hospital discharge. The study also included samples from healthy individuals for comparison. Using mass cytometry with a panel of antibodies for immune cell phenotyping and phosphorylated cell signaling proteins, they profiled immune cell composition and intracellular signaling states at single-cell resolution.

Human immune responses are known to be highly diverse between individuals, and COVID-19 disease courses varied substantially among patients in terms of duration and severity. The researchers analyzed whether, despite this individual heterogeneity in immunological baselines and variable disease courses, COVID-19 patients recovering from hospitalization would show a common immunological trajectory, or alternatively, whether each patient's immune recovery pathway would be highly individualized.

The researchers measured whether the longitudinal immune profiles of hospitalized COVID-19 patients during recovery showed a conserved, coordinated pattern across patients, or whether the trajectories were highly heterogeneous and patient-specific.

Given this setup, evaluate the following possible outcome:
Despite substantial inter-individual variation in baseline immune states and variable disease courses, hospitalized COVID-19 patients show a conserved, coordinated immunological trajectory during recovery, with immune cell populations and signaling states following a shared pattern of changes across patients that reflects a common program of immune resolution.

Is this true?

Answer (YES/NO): YES